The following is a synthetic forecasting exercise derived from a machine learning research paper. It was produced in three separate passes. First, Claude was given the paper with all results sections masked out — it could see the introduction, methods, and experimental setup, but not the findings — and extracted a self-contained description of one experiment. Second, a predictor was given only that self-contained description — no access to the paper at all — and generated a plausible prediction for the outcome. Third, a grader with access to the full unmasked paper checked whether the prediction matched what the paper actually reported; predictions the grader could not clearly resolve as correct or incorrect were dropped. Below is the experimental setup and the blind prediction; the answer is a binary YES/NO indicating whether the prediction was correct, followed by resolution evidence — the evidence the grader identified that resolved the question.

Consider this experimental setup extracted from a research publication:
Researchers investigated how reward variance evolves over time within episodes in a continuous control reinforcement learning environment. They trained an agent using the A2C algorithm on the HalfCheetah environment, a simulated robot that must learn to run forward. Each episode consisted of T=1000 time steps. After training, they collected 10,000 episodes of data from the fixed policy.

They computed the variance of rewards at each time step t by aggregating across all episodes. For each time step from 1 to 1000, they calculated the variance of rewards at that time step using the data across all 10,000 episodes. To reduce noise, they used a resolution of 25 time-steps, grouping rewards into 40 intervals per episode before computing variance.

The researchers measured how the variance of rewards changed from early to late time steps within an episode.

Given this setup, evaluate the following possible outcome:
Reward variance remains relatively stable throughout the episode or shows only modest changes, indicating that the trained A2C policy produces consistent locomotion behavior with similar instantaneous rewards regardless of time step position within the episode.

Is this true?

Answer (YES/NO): NO